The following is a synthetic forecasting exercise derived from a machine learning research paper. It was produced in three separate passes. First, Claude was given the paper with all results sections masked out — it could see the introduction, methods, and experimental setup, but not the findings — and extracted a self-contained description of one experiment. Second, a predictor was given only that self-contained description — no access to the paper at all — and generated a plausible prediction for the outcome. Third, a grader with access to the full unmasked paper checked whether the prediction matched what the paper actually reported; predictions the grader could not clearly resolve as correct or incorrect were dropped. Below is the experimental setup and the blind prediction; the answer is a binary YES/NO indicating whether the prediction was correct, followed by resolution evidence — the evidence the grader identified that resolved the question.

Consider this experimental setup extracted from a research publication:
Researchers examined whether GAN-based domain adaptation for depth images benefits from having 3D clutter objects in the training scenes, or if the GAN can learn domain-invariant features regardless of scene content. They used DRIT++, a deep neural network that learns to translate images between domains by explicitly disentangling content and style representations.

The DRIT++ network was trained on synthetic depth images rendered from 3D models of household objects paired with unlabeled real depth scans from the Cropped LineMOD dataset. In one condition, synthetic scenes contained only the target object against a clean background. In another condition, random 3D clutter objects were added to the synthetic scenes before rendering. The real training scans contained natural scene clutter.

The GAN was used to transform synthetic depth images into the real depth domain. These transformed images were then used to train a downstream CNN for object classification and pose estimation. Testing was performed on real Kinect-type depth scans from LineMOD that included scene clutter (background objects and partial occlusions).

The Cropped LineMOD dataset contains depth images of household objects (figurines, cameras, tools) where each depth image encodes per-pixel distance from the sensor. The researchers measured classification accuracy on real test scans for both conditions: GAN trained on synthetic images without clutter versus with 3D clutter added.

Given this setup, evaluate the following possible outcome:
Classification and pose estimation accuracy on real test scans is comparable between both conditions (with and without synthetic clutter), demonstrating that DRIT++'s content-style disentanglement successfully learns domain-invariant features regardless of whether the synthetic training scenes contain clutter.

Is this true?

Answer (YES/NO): NO